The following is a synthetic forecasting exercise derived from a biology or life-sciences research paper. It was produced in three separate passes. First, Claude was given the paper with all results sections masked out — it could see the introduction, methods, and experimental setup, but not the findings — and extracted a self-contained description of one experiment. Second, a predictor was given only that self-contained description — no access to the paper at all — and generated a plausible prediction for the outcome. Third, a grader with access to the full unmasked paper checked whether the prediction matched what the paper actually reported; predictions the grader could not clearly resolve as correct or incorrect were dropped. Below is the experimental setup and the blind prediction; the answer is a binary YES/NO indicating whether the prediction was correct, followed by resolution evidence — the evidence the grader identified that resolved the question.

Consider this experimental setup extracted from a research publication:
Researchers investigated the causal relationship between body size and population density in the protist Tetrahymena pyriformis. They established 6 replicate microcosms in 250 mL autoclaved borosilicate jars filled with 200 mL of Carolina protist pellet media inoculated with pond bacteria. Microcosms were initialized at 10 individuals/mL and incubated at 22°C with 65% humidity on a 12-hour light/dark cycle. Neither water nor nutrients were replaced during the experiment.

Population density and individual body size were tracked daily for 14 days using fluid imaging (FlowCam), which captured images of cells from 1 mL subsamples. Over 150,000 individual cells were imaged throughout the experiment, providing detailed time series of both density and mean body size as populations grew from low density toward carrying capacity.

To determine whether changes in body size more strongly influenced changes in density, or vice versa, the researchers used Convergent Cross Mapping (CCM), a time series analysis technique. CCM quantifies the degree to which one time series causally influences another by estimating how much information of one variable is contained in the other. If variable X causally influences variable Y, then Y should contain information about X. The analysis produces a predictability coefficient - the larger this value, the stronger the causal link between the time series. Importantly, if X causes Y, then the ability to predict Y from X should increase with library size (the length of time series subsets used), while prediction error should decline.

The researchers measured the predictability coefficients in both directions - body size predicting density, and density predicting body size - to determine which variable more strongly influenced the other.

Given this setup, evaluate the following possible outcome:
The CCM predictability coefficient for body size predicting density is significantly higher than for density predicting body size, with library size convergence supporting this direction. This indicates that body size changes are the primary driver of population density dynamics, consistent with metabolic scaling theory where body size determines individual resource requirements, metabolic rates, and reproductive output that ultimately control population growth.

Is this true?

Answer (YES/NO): YES